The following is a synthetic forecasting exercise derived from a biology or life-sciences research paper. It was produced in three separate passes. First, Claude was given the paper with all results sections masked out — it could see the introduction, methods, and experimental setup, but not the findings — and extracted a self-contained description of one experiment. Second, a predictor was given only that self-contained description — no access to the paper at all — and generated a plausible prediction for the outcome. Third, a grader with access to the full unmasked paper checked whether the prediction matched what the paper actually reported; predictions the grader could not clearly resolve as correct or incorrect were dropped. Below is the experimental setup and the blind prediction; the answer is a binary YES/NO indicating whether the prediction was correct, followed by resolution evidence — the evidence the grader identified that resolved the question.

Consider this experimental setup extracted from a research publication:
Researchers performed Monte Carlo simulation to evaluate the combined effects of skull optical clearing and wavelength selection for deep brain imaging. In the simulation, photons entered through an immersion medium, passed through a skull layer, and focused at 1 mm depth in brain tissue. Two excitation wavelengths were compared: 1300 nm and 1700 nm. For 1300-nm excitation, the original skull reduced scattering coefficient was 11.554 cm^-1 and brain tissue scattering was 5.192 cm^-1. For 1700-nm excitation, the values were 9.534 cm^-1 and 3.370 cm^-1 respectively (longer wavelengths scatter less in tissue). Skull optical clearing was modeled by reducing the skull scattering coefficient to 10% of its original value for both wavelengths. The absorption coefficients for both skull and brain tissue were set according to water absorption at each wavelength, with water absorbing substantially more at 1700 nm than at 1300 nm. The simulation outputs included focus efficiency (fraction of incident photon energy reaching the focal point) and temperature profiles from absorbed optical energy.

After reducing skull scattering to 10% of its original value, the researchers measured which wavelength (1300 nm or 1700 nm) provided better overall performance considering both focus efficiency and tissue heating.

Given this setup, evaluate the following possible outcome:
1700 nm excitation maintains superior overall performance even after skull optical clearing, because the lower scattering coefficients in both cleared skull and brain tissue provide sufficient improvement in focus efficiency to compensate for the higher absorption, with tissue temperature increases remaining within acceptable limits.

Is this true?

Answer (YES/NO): NO